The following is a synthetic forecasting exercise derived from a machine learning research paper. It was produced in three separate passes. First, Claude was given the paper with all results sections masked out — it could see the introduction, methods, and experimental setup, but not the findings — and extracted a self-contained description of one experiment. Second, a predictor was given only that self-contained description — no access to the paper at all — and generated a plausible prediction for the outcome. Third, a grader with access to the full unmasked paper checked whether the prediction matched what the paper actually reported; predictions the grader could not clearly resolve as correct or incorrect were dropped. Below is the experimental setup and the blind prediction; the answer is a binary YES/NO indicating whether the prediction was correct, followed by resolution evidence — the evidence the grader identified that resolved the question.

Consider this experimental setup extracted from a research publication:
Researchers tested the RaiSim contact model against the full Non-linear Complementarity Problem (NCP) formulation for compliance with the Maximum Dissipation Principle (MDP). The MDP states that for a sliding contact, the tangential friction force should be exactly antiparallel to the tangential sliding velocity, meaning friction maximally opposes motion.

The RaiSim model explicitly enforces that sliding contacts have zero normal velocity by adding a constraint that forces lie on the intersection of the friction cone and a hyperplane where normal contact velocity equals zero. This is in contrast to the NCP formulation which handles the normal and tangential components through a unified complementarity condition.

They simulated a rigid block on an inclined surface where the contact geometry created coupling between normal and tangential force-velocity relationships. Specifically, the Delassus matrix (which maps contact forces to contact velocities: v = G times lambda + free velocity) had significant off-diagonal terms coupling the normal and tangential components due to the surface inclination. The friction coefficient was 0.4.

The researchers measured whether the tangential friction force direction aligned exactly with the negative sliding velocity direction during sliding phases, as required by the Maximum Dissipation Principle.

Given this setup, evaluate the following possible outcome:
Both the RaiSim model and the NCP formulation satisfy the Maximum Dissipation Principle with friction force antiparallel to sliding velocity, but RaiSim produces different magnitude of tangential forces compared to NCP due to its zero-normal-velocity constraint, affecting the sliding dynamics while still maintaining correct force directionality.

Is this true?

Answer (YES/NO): NO